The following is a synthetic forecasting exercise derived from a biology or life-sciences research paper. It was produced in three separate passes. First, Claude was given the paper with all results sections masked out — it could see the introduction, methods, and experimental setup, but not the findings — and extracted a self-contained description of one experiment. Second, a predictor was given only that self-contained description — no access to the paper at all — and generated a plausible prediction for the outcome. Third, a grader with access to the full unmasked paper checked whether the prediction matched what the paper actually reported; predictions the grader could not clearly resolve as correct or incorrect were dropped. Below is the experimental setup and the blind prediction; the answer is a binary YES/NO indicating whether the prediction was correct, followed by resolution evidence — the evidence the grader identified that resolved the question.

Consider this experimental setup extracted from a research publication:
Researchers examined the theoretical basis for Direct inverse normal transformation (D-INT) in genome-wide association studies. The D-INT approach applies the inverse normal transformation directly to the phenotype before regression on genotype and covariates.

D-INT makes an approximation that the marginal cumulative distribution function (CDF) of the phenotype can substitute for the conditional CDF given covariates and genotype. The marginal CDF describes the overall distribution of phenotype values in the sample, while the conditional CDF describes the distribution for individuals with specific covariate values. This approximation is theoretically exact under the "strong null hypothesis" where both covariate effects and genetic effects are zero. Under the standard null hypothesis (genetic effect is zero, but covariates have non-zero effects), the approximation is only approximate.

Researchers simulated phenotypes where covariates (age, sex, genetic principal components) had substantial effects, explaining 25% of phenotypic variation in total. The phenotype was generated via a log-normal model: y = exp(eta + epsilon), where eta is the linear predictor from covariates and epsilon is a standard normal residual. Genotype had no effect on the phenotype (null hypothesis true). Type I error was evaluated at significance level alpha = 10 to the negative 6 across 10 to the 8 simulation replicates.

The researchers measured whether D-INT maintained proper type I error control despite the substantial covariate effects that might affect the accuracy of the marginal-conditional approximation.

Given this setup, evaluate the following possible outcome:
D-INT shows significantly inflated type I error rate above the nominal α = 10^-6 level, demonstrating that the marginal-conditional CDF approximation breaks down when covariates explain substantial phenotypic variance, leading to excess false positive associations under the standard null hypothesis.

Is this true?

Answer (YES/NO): NO